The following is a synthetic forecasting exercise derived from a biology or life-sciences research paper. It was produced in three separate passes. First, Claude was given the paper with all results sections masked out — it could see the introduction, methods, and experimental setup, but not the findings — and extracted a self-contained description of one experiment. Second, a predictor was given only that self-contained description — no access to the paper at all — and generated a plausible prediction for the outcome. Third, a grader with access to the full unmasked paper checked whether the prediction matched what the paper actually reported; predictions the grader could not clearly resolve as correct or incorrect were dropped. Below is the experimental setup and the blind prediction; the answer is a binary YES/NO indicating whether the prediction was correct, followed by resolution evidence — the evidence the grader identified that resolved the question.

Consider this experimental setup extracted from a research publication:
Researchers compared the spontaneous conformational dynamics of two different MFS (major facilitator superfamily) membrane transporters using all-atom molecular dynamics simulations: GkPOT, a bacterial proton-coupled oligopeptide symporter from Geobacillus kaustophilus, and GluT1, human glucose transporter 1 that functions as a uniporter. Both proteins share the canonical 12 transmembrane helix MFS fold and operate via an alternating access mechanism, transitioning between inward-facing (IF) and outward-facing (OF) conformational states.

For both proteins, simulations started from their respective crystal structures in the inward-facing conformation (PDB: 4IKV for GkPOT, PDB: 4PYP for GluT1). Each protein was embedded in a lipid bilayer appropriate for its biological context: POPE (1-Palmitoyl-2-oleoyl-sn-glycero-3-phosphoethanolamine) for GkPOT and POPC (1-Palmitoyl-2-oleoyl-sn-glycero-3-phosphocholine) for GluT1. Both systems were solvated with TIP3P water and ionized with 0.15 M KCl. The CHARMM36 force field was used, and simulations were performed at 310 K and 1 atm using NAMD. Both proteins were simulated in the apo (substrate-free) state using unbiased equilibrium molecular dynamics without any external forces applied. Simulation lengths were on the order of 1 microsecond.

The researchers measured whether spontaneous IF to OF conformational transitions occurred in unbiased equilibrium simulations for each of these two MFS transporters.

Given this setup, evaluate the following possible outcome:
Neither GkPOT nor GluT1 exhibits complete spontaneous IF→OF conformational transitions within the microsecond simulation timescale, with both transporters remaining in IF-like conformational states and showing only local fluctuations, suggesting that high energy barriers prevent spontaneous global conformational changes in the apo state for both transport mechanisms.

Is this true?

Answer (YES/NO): NO